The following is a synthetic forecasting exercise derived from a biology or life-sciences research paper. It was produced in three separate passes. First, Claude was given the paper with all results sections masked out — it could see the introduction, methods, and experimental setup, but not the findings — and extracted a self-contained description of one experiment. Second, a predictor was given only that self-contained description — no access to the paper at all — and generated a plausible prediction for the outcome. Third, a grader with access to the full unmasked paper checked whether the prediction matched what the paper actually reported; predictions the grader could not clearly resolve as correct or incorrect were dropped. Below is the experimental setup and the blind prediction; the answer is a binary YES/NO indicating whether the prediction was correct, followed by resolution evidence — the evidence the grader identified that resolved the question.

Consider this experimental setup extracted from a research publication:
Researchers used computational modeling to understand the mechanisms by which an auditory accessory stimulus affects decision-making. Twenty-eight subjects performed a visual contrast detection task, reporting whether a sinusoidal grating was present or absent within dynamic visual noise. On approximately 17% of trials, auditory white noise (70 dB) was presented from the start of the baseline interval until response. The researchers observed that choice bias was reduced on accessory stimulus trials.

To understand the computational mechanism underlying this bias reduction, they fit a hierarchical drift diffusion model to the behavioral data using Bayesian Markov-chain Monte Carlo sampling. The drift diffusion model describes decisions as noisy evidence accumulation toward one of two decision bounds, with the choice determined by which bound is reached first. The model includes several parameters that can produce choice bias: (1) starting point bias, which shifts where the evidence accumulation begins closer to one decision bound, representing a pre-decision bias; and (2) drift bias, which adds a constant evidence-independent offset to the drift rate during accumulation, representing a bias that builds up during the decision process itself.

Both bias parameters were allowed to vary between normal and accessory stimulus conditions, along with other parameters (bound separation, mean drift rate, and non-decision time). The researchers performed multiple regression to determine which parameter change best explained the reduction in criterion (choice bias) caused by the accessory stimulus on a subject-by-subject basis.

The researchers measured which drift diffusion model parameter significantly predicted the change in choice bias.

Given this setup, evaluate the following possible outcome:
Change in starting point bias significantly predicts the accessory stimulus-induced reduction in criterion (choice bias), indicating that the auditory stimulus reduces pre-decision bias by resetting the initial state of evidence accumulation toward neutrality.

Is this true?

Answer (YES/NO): NO